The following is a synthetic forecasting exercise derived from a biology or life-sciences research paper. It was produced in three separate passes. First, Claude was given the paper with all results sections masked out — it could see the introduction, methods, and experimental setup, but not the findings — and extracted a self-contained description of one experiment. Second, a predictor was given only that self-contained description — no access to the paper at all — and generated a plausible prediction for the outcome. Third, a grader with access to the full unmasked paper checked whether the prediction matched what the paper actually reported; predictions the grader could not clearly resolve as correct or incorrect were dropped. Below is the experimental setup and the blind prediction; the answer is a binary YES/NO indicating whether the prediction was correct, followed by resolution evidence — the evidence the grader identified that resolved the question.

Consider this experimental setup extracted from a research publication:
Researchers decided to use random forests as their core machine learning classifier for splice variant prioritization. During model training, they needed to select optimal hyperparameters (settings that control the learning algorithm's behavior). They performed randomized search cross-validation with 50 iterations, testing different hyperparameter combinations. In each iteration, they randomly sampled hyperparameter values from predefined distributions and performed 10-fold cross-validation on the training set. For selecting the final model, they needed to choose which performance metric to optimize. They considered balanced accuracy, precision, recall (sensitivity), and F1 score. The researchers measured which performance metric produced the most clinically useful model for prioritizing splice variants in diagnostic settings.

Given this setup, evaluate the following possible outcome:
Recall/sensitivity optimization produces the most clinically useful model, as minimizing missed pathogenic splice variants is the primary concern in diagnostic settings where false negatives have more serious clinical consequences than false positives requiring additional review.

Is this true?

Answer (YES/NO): YES